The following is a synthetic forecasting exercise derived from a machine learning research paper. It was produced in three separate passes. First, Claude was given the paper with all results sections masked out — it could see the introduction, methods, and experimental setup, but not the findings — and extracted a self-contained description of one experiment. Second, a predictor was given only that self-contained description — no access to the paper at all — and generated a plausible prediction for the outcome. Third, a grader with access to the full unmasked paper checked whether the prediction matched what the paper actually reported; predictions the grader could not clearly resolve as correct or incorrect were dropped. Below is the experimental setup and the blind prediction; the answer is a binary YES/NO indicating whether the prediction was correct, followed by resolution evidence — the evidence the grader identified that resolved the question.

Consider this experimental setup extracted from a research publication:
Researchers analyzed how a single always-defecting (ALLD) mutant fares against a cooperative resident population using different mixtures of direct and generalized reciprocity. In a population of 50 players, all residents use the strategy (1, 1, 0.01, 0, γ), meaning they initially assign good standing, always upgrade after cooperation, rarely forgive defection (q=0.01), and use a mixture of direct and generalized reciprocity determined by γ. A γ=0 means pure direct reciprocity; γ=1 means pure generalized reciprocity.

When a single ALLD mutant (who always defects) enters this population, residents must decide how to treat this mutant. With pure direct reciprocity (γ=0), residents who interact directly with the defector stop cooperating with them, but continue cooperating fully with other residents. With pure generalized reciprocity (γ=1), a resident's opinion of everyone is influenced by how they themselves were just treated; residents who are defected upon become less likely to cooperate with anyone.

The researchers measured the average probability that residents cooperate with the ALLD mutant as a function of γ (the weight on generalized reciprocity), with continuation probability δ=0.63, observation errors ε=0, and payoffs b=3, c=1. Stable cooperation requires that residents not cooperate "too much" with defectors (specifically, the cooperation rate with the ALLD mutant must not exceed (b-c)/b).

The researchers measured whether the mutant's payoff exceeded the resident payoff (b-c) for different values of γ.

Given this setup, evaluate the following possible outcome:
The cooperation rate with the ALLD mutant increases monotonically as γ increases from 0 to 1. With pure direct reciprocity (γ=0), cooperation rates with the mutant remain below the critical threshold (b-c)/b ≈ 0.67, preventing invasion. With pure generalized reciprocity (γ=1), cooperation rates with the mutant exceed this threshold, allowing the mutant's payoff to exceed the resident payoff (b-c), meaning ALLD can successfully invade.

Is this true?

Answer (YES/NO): NO